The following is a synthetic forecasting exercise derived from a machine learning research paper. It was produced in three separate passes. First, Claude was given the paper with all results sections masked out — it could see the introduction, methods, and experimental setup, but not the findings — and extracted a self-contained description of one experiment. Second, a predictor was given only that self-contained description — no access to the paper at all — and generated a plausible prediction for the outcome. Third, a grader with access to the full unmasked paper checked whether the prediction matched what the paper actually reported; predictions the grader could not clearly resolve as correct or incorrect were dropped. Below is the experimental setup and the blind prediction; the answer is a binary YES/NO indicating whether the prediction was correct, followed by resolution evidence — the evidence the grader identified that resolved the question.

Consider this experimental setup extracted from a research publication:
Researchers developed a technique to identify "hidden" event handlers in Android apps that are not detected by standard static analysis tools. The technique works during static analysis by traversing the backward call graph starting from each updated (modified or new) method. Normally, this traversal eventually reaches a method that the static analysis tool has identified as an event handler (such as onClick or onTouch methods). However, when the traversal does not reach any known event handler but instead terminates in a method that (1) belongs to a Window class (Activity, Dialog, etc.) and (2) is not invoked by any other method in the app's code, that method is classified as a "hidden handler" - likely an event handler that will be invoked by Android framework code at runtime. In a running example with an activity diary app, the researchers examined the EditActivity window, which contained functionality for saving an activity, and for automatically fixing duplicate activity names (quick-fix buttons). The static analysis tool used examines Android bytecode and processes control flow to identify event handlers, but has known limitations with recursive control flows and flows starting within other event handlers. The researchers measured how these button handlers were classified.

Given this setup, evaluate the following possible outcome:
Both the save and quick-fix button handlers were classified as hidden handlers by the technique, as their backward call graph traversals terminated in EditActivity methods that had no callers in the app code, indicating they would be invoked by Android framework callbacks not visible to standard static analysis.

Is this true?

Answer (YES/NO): YES